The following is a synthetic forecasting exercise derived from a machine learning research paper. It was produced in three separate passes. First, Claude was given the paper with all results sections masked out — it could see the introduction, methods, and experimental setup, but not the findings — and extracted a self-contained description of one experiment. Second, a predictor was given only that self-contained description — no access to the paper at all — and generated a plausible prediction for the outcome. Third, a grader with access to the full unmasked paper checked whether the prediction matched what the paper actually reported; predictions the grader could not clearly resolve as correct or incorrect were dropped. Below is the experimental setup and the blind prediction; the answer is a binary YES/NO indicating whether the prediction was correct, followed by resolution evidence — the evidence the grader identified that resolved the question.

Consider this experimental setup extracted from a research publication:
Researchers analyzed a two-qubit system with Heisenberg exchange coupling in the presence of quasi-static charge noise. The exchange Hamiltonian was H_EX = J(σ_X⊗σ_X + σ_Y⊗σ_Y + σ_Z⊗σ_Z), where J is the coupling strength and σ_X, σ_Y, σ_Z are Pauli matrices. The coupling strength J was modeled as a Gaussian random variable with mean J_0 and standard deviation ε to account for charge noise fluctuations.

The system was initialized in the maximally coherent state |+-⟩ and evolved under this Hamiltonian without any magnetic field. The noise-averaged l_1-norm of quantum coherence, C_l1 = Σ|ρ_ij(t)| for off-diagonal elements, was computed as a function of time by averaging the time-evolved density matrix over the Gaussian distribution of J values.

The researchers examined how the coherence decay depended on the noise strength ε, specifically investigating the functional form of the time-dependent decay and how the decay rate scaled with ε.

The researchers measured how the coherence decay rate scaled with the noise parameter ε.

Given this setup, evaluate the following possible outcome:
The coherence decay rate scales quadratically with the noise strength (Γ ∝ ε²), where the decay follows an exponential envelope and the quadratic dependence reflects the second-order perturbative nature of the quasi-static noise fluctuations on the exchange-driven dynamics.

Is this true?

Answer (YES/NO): NO